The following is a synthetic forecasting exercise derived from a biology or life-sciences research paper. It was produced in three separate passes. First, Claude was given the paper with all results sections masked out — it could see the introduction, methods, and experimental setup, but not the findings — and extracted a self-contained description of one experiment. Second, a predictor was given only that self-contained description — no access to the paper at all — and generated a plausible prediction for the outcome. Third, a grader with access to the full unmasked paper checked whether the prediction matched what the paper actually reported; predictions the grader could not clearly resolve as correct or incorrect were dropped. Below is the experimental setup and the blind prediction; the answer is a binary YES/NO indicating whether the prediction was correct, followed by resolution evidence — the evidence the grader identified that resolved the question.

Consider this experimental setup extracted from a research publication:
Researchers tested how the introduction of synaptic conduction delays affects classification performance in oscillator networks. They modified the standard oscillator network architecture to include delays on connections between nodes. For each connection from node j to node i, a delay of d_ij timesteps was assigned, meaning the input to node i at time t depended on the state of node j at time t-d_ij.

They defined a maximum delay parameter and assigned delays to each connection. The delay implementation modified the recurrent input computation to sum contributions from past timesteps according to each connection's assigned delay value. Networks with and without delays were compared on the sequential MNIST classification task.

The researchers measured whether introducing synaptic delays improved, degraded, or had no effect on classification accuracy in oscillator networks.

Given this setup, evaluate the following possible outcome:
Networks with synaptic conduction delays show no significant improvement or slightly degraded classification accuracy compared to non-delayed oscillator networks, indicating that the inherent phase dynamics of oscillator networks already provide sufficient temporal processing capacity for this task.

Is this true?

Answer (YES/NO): NO